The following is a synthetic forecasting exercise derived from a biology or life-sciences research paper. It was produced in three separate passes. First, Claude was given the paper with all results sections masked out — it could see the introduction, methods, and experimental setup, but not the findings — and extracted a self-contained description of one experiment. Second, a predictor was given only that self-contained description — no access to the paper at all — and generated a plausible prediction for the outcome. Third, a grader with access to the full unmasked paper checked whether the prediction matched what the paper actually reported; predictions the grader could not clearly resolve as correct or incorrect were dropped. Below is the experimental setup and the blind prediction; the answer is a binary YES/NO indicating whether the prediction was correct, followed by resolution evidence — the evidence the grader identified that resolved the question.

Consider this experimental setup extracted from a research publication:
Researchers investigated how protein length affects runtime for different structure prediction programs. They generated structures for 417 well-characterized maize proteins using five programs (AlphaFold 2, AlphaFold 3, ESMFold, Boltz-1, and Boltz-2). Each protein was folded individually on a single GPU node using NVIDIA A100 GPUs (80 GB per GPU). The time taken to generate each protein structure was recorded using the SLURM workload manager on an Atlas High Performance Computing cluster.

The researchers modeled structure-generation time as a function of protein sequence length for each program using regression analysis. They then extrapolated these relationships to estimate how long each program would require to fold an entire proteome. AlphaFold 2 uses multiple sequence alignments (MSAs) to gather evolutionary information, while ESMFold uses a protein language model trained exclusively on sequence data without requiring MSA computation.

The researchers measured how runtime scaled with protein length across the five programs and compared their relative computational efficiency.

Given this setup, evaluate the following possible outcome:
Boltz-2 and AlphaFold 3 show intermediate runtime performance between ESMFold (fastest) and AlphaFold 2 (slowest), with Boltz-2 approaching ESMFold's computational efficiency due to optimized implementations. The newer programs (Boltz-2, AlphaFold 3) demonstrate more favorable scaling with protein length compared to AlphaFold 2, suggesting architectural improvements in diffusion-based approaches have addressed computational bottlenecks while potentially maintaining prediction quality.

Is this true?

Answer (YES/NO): NO